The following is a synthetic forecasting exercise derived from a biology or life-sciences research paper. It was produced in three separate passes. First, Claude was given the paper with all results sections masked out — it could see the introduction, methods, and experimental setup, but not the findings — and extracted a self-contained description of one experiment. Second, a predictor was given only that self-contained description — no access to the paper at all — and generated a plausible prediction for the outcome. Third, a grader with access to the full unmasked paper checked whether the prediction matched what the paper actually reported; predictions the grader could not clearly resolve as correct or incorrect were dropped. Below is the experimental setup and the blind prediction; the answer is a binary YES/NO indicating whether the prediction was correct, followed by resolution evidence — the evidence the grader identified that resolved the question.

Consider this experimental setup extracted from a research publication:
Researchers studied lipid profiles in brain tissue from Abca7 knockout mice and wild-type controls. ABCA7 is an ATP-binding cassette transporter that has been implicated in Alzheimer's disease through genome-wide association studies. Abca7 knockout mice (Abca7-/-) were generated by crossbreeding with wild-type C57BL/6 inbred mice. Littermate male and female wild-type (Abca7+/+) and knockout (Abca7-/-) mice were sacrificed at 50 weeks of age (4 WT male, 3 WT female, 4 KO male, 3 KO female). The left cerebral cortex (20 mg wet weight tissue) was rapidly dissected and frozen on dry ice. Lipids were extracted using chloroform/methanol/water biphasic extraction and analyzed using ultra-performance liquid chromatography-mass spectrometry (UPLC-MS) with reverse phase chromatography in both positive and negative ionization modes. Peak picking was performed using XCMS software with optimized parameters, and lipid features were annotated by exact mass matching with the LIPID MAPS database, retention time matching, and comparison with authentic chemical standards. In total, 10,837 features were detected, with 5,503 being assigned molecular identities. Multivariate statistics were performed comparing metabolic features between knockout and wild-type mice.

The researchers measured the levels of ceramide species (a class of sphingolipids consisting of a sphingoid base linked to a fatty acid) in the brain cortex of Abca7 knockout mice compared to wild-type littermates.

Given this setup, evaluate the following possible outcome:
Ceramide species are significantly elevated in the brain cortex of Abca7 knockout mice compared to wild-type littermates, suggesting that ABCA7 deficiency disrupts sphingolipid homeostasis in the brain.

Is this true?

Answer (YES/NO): YES